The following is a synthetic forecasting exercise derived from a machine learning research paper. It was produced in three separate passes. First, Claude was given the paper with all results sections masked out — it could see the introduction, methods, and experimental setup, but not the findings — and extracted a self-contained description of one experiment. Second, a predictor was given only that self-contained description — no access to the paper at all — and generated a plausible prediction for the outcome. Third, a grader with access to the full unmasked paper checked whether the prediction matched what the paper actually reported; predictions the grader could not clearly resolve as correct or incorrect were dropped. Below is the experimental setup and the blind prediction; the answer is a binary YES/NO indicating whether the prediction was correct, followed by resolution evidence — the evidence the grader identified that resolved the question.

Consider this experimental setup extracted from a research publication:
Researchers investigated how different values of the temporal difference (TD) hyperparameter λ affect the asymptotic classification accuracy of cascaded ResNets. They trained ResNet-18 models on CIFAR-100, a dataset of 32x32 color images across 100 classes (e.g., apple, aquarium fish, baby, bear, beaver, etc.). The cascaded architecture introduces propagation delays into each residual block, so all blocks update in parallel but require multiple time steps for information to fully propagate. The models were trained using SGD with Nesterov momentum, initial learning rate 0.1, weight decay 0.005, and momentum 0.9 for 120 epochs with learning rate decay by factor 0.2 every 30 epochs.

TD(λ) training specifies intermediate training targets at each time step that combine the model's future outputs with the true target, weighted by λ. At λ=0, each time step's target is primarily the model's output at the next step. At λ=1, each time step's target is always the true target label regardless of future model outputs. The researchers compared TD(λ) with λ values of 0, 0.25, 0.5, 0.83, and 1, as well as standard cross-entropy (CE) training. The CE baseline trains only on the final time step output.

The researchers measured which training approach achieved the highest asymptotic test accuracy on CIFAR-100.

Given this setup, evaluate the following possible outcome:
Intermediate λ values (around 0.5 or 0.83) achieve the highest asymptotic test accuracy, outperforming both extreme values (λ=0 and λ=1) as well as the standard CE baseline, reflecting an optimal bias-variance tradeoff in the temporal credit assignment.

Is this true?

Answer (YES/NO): NO